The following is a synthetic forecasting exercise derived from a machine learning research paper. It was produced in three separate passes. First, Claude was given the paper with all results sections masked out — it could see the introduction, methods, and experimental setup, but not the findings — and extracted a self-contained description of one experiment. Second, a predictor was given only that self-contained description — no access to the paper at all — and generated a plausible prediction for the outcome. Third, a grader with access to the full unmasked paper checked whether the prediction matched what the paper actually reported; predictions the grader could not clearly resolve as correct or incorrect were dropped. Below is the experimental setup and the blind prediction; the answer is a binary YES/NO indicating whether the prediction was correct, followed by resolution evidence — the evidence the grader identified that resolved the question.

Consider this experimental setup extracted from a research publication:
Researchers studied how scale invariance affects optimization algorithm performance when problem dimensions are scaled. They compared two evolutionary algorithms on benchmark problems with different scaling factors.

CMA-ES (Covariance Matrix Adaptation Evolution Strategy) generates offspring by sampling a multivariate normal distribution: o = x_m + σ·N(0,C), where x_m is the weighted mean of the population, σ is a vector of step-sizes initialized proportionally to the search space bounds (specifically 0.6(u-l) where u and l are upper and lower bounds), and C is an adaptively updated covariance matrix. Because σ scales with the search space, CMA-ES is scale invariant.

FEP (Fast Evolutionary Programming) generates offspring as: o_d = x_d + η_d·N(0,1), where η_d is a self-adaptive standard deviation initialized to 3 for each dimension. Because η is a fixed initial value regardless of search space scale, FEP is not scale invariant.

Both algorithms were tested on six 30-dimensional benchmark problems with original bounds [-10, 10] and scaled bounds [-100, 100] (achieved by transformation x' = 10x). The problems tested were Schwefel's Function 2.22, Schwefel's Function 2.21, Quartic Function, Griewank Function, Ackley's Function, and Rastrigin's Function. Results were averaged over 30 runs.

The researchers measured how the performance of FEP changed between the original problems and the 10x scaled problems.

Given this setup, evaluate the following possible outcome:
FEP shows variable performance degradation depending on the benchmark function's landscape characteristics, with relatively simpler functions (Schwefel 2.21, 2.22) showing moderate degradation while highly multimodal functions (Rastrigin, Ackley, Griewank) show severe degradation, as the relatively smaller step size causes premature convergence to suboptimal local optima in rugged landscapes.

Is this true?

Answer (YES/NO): NO